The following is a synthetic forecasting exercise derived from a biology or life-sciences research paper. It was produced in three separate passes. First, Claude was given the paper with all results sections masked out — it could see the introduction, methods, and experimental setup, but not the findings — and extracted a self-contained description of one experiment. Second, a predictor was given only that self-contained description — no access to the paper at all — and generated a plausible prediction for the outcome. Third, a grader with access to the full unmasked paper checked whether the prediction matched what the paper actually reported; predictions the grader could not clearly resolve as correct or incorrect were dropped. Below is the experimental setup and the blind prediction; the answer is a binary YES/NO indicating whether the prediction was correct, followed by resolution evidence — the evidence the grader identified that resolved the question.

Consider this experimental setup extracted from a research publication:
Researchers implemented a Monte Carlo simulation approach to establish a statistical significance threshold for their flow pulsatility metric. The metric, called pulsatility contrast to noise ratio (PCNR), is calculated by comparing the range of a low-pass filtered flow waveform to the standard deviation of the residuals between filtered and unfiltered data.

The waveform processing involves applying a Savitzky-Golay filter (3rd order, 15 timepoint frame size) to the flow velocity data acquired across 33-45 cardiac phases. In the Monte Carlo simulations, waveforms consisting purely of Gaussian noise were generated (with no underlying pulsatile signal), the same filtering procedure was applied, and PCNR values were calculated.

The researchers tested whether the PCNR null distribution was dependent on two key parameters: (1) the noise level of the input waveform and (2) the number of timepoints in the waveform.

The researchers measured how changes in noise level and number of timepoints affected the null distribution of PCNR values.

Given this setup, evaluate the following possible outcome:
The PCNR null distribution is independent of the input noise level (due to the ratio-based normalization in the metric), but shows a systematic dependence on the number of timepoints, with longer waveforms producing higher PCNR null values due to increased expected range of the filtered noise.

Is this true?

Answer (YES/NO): NO